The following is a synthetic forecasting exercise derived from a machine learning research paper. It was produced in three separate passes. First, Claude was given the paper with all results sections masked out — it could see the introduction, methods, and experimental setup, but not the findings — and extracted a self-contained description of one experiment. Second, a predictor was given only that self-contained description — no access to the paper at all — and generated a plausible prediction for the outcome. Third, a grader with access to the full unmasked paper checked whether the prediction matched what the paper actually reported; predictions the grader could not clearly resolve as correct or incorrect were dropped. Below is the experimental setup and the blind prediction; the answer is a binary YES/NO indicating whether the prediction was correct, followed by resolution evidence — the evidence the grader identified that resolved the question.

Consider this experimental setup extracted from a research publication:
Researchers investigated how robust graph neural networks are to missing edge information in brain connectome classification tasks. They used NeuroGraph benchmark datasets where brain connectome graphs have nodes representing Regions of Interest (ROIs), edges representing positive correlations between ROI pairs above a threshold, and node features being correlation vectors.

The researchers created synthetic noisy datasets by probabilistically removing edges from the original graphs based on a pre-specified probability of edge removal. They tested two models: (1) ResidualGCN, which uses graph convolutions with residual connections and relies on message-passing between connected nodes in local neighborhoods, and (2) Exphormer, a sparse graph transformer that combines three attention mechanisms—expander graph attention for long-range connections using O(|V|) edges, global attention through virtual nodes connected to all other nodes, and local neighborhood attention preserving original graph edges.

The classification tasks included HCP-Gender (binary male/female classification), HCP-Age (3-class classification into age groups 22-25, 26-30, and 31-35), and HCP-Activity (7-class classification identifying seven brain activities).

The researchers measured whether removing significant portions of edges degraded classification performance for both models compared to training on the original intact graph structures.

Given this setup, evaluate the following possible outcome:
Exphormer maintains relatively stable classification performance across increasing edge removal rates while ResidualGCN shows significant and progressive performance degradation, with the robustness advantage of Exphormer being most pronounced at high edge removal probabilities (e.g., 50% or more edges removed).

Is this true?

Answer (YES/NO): NO